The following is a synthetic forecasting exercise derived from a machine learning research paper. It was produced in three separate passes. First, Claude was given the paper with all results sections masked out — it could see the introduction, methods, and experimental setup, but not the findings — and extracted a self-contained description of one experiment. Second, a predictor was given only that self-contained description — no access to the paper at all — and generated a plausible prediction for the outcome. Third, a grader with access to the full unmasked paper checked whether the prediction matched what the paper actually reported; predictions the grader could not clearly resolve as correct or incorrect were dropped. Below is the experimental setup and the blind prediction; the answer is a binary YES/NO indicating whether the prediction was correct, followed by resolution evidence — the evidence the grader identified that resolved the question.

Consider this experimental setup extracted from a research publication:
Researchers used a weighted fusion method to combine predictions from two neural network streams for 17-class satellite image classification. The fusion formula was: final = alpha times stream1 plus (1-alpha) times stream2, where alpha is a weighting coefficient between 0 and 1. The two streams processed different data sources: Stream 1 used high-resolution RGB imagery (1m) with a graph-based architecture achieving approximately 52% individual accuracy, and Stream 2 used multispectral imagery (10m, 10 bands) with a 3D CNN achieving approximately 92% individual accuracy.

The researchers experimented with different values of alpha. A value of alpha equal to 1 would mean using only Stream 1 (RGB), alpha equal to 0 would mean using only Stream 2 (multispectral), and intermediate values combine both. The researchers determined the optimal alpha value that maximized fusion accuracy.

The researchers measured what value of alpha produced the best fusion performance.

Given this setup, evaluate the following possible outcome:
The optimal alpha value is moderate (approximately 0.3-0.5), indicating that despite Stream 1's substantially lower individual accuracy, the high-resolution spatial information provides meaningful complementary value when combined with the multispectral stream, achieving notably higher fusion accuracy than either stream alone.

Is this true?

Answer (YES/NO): NO